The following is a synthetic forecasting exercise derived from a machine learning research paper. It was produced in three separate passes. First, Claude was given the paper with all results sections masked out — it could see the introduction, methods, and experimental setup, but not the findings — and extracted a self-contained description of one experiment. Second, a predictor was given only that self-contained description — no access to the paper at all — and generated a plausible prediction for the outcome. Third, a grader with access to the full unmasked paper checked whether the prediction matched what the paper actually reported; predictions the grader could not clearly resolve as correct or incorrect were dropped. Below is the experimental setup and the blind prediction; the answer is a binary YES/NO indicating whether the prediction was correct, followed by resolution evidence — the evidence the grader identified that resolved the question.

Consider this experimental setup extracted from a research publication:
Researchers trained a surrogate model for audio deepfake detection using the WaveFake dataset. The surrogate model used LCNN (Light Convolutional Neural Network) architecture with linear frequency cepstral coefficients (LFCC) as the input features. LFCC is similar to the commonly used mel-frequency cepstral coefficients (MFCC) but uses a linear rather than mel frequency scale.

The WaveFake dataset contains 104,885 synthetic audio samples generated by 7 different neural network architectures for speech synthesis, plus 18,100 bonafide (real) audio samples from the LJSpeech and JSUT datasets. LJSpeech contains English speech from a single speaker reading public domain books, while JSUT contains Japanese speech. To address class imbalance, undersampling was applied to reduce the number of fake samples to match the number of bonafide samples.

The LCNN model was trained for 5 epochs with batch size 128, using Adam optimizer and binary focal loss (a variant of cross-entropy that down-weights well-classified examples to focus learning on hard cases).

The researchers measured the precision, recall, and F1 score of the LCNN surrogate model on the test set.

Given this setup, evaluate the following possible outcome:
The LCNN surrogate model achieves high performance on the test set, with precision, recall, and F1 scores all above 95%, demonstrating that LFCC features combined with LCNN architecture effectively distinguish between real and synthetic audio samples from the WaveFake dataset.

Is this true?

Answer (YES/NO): YES